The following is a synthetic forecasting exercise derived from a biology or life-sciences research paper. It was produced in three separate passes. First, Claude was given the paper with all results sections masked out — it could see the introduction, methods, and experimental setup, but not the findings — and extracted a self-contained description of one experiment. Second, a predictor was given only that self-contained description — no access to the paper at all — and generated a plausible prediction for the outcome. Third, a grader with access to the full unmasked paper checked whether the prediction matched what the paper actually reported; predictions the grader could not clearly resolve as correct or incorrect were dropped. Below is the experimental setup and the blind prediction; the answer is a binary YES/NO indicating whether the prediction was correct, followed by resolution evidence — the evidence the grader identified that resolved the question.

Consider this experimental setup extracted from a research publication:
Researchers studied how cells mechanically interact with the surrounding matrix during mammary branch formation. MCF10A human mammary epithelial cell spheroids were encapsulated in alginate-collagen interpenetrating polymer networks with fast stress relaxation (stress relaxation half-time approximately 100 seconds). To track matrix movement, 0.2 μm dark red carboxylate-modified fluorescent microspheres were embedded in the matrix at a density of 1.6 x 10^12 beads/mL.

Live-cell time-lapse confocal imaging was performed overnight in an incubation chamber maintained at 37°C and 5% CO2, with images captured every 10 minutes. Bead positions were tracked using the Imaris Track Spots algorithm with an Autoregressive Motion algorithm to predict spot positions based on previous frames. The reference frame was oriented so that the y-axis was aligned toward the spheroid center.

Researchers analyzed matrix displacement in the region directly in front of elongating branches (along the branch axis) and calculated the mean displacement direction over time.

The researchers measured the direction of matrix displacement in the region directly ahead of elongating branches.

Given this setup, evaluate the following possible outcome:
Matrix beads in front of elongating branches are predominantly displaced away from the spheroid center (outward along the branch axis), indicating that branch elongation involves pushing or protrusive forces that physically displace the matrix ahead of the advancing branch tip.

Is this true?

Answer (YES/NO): YES